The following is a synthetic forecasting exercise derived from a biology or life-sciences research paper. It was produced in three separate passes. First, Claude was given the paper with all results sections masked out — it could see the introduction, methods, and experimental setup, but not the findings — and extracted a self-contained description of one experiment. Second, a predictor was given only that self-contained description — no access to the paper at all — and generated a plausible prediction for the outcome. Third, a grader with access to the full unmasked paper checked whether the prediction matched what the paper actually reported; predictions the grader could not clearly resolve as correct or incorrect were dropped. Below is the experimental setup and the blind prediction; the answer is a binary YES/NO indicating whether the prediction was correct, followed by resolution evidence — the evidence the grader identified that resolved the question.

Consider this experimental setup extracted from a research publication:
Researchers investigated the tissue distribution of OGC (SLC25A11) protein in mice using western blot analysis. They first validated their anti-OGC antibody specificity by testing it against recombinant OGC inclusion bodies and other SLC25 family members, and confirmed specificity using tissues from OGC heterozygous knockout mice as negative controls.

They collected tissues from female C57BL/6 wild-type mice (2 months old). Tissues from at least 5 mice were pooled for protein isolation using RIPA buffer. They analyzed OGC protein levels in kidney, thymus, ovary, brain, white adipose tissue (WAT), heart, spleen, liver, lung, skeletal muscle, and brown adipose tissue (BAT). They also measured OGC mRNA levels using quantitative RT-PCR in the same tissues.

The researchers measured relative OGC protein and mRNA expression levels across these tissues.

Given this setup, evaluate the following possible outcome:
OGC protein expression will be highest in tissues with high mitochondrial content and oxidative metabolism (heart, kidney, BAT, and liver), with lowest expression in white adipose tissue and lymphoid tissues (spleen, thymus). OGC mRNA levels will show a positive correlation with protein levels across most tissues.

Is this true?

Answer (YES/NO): NO